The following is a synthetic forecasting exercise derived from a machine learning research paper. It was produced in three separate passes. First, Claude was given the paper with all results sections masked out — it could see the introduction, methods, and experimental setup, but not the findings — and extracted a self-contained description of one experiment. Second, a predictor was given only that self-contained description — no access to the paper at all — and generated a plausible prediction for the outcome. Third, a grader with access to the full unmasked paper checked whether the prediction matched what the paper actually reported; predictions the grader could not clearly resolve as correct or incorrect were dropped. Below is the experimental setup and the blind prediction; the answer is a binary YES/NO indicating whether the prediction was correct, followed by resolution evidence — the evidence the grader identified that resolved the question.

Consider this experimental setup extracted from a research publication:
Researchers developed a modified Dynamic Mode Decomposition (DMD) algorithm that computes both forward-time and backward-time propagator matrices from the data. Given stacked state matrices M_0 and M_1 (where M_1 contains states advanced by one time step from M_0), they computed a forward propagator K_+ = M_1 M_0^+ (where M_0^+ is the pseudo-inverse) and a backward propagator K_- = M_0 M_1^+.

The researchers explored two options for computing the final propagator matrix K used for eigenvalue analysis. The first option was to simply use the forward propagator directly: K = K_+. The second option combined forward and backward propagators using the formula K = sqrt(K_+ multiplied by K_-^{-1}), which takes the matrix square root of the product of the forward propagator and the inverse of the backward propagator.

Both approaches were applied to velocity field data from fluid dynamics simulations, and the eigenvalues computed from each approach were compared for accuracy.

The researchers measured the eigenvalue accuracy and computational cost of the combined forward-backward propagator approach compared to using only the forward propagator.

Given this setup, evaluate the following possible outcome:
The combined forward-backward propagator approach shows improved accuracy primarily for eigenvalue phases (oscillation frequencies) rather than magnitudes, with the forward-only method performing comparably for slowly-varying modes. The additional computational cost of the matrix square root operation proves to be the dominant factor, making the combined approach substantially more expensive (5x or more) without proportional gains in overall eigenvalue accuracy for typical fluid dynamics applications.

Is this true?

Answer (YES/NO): NO